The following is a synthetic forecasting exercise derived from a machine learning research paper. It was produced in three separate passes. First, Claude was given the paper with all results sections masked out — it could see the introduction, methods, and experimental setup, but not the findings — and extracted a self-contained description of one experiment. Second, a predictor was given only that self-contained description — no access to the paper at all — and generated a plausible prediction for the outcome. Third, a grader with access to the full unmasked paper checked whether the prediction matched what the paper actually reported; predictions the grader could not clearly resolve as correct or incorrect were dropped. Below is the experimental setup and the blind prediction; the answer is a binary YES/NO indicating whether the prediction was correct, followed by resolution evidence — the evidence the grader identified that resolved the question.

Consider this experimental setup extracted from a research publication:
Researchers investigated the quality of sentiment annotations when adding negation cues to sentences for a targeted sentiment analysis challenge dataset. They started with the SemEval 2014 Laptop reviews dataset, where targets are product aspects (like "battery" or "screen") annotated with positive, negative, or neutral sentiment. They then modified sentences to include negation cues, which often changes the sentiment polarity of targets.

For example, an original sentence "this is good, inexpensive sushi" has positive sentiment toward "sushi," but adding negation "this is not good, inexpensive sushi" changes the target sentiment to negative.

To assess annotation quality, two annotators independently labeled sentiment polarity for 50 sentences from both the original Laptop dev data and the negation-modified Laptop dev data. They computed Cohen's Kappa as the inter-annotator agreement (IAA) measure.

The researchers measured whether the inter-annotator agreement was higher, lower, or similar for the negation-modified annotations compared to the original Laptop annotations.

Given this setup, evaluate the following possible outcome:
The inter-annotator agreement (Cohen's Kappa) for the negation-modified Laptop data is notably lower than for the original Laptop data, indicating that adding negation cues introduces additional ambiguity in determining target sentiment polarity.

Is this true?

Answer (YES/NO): NO